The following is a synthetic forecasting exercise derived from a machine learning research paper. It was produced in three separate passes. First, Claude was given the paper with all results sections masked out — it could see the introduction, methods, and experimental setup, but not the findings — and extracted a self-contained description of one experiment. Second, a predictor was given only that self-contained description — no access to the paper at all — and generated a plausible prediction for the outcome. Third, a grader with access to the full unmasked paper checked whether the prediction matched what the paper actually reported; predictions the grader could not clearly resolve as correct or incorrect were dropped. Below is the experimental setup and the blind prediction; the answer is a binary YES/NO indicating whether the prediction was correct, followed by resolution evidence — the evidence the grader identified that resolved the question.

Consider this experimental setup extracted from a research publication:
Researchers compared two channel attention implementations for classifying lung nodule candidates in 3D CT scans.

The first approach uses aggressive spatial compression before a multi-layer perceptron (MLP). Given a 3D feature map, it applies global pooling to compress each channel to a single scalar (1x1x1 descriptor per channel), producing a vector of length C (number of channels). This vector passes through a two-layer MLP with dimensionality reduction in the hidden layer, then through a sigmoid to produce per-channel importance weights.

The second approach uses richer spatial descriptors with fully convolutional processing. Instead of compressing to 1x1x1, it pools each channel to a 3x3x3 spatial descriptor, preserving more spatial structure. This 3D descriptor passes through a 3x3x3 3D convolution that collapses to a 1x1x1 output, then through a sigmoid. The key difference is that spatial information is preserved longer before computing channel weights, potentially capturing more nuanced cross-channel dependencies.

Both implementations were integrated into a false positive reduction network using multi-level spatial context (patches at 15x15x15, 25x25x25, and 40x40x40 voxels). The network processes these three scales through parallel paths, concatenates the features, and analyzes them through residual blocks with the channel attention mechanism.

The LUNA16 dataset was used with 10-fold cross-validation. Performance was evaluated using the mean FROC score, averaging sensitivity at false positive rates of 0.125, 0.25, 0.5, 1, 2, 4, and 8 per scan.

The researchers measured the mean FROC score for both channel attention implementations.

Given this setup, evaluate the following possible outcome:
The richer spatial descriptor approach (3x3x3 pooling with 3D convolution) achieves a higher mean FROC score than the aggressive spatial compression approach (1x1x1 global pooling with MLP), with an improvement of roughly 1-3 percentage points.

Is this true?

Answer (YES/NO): NO